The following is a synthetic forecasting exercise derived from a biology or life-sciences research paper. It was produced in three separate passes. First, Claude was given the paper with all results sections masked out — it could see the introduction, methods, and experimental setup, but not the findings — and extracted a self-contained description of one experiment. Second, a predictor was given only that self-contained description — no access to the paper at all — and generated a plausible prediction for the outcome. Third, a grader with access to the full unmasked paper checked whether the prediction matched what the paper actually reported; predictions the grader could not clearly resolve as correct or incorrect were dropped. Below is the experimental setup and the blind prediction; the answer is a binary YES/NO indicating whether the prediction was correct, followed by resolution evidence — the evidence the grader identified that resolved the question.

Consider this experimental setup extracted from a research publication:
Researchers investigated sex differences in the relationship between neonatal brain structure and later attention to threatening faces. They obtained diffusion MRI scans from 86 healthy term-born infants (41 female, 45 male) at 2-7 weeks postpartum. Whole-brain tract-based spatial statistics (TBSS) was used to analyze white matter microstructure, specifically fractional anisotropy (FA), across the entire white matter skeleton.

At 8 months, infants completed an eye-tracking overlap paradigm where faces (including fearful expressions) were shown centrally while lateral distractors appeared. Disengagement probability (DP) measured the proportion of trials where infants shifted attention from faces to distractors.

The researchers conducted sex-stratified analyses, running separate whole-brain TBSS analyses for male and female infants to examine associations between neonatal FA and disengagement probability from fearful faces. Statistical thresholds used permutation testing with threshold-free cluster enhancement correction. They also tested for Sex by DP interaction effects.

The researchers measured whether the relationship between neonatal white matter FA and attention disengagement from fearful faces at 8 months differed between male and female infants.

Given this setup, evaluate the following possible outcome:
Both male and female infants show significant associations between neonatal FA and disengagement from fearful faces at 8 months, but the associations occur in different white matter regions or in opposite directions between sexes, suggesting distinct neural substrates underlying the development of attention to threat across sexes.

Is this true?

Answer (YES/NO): NO